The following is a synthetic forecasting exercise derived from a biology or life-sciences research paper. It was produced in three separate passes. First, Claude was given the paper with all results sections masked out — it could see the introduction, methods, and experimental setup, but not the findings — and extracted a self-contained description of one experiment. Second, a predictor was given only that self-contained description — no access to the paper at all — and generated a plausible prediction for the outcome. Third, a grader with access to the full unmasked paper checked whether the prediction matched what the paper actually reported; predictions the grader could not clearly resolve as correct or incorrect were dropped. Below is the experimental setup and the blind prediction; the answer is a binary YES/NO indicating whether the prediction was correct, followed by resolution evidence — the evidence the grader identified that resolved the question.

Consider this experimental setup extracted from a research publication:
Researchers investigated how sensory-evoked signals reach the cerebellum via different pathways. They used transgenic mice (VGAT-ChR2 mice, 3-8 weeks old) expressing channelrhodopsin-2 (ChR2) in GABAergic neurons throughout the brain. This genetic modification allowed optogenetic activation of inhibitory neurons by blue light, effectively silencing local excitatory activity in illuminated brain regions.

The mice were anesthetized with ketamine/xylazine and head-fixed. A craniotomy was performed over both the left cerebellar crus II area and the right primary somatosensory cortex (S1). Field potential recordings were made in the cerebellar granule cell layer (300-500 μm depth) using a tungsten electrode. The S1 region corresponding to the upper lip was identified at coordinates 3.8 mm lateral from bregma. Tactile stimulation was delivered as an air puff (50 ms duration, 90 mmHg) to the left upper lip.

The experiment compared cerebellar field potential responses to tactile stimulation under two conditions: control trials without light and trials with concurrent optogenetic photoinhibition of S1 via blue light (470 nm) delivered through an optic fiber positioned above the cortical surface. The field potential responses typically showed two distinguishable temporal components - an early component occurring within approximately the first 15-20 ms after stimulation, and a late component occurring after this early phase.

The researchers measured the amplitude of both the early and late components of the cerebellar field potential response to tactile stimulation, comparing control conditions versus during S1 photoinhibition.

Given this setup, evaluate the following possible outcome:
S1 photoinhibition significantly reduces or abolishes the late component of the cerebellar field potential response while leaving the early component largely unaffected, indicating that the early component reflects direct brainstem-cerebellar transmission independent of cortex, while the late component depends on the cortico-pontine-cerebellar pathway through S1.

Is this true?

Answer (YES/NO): YES